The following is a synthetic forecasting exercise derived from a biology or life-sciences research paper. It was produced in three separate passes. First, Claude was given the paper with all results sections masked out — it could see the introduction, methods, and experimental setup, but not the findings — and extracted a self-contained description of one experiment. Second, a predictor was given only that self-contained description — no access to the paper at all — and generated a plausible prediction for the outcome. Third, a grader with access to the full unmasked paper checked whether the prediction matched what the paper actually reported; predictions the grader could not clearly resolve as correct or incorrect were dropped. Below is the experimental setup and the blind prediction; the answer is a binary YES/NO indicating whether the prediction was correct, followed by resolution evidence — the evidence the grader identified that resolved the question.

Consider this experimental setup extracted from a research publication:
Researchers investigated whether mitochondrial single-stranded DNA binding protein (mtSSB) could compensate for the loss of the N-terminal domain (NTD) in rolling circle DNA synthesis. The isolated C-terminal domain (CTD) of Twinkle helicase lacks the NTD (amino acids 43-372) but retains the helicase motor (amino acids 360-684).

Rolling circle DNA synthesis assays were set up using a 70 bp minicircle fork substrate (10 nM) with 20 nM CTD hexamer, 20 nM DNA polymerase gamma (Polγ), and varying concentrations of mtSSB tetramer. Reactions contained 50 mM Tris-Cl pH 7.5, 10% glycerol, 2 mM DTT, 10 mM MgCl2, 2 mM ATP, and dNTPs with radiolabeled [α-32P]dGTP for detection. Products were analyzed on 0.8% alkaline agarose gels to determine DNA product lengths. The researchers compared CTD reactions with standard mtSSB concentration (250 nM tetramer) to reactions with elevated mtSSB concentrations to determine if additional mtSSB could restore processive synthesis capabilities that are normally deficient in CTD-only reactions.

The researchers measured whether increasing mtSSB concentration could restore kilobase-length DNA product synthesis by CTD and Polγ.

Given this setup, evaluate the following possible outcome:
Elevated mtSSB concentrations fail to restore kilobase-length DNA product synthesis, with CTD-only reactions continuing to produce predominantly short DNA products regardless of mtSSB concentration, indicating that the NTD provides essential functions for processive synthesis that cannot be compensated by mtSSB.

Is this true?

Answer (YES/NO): NO